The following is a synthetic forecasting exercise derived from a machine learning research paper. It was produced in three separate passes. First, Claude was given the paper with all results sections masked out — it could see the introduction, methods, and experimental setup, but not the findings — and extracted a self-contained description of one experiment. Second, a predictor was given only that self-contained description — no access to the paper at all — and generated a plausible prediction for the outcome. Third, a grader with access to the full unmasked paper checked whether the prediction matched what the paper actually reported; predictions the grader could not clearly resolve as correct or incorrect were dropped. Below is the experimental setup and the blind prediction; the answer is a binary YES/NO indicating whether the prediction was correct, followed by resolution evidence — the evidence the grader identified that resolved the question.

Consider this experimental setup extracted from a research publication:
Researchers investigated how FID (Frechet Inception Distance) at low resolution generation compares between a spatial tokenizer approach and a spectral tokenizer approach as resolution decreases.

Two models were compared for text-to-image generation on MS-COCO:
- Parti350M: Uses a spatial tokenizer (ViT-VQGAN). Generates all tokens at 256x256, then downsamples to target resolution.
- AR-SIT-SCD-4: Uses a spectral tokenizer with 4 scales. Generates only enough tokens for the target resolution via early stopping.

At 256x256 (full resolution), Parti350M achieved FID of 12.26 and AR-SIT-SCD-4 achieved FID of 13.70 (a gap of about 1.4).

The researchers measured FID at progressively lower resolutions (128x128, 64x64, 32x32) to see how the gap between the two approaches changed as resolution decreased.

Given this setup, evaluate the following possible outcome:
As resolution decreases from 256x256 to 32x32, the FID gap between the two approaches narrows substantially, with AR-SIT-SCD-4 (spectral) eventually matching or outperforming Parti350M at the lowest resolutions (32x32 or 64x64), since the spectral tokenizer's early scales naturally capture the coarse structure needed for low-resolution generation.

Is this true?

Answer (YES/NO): NO